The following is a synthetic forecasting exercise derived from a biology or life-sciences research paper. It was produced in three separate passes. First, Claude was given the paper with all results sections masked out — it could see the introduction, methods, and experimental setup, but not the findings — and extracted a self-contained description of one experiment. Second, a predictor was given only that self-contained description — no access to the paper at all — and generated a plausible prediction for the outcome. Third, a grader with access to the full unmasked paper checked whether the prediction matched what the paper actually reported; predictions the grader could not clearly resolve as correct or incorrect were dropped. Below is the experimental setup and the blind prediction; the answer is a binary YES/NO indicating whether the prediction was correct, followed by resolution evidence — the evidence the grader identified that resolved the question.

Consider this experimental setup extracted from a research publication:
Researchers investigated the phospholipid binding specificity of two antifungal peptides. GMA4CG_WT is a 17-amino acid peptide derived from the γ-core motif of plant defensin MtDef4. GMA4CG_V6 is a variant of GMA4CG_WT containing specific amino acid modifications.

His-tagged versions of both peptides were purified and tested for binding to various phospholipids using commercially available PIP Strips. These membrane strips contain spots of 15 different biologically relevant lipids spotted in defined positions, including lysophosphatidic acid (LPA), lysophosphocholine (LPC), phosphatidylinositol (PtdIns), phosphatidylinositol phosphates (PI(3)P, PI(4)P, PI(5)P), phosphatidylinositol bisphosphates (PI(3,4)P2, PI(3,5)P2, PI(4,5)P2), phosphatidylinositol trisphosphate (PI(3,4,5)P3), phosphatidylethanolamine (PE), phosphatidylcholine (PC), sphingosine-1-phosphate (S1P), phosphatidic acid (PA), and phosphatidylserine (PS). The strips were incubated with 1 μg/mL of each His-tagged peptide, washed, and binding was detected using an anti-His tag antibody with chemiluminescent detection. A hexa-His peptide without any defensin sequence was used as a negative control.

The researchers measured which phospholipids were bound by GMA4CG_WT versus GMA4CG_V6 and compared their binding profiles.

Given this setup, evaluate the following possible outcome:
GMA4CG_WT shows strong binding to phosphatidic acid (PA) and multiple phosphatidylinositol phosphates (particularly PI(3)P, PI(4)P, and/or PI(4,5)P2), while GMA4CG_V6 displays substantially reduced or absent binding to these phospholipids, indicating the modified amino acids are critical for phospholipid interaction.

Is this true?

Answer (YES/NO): NO